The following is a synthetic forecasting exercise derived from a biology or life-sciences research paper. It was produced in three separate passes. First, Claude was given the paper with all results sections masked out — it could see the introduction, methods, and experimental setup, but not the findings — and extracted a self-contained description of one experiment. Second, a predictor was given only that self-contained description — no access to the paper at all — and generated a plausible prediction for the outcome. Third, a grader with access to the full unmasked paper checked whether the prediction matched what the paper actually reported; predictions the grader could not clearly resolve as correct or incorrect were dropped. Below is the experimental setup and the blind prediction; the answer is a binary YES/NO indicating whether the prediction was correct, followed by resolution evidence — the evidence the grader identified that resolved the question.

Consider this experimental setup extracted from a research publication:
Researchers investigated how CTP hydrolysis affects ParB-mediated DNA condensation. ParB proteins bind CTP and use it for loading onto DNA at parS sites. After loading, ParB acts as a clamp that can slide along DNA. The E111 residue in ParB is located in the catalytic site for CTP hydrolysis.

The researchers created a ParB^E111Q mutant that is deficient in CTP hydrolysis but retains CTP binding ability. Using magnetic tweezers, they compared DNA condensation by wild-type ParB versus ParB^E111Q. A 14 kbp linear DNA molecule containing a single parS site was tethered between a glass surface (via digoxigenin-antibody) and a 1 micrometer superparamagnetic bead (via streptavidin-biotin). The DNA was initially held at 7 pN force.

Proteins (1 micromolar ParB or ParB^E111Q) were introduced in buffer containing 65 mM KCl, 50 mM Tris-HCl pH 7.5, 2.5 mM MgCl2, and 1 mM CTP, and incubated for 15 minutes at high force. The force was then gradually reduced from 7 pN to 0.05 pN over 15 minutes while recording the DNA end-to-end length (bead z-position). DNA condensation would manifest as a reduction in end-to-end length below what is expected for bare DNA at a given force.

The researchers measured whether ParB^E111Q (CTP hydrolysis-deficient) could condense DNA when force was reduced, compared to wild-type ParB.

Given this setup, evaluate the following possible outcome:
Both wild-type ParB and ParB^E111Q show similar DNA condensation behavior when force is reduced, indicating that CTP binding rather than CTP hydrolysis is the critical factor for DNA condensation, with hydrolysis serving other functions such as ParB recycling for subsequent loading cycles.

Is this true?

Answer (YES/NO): NO